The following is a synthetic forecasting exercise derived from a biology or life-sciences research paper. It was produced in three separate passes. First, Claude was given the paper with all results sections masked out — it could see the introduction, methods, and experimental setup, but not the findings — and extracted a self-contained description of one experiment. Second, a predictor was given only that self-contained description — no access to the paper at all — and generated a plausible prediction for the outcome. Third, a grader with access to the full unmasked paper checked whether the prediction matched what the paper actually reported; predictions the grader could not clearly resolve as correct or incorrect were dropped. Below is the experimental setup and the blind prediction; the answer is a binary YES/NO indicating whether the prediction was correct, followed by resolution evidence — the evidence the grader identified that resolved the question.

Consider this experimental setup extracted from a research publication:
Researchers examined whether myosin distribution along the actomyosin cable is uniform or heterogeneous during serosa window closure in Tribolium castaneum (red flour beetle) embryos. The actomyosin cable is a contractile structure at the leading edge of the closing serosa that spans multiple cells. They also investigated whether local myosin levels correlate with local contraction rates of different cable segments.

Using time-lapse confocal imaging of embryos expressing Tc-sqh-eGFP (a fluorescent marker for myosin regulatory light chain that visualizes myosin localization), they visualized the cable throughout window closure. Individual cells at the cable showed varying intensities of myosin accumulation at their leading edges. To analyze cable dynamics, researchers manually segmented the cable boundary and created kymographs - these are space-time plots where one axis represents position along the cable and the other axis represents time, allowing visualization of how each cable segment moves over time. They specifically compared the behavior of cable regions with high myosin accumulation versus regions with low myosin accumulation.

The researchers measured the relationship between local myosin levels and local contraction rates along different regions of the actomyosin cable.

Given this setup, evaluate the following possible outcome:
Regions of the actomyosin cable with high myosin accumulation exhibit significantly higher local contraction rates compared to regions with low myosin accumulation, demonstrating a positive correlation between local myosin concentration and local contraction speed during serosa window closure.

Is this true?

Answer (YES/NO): YES